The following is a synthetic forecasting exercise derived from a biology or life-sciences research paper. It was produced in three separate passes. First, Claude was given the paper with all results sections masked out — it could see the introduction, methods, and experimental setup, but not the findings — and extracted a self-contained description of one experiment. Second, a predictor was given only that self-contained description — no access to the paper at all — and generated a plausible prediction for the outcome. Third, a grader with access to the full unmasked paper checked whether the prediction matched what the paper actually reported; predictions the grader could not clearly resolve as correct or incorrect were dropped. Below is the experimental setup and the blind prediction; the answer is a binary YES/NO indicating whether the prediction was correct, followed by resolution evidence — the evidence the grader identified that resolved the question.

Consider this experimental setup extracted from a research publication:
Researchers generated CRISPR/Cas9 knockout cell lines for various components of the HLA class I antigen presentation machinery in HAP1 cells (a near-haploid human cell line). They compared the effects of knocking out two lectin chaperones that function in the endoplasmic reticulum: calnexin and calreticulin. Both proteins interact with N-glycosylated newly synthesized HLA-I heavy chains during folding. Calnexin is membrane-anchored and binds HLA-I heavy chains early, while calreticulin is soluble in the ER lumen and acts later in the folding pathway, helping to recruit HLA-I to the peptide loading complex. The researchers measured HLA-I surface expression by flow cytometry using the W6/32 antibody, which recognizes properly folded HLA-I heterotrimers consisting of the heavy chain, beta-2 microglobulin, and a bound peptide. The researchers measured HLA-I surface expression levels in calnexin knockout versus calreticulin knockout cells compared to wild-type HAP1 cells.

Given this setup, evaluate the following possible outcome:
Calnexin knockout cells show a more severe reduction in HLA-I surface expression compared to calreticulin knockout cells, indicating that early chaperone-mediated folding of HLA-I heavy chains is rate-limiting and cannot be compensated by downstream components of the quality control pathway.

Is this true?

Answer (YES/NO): NO